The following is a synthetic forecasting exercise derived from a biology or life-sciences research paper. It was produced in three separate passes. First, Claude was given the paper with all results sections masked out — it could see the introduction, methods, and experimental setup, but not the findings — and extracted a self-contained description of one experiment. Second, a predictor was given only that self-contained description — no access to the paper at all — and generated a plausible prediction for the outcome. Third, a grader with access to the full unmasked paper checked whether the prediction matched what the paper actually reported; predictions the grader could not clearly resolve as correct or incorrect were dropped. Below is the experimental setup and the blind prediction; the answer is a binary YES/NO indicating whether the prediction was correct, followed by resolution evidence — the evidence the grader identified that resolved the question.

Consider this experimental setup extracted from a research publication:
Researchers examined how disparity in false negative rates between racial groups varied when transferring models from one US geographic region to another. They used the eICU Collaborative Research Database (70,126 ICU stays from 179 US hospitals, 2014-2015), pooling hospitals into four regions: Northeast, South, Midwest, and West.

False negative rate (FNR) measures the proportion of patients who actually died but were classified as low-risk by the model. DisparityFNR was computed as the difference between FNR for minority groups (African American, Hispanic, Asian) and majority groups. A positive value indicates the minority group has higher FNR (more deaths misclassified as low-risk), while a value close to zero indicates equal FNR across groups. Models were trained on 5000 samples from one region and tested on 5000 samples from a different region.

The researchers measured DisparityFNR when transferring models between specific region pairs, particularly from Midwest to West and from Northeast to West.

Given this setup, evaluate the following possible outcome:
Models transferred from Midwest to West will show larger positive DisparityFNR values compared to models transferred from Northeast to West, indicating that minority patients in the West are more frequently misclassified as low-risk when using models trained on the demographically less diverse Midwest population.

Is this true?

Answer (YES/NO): NO